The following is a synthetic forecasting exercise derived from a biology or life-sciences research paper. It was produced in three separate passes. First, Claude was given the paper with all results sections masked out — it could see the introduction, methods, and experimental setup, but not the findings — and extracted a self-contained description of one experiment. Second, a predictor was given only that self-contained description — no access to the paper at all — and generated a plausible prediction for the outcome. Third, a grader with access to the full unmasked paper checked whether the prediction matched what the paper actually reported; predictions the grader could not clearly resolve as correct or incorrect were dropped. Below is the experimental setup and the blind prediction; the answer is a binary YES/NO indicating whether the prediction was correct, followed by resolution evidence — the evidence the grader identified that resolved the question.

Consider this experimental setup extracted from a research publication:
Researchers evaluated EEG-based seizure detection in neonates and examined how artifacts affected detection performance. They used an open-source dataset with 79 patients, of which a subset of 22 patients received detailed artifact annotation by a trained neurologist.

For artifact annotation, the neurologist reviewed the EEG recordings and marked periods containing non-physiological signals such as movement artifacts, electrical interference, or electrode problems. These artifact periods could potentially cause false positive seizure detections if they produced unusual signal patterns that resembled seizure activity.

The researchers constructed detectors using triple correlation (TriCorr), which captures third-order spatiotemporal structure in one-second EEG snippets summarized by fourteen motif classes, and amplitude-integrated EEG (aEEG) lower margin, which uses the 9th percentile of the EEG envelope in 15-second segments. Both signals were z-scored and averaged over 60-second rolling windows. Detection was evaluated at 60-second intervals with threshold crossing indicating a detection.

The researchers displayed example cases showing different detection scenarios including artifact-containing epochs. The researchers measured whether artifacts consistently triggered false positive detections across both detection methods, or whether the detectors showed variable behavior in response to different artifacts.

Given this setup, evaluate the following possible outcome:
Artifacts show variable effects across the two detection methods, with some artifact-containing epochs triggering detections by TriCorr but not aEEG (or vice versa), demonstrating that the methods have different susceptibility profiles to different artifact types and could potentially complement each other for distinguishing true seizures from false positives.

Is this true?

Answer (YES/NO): YES